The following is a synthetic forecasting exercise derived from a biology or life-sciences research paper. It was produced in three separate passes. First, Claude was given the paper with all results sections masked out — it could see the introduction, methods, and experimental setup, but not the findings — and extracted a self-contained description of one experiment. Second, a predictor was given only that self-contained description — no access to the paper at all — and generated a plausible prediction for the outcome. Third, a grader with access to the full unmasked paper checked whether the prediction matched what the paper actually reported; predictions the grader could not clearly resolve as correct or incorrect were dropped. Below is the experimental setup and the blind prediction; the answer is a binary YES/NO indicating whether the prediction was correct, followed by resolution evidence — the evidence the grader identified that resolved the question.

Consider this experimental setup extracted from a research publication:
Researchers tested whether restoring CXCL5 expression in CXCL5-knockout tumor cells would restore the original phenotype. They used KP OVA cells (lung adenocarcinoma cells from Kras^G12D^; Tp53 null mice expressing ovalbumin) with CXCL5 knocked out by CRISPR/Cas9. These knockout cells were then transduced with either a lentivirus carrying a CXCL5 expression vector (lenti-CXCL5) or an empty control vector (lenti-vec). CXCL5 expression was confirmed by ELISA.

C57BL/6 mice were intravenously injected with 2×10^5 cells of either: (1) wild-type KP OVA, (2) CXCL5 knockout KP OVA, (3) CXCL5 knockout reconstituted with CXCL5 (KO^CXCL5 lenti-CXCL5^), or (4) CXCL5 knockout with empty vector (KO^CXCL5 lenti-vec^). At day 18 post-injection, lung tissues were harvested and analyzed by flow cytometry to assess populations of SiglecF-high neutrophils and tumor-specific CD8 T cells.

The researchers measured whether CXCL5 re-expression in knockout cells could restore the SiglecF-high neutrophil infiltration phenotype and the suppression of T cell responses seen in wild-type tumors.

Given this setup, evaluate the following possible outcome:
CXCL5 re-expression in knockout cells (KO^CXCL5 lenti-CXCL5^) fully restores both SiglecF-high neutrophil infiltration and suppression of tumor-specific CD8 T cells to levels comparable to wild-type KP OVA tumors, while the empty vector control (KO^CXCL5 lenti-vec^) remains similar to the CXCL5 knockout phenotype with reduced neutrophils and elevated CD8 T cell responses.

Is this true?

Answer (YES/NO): NO